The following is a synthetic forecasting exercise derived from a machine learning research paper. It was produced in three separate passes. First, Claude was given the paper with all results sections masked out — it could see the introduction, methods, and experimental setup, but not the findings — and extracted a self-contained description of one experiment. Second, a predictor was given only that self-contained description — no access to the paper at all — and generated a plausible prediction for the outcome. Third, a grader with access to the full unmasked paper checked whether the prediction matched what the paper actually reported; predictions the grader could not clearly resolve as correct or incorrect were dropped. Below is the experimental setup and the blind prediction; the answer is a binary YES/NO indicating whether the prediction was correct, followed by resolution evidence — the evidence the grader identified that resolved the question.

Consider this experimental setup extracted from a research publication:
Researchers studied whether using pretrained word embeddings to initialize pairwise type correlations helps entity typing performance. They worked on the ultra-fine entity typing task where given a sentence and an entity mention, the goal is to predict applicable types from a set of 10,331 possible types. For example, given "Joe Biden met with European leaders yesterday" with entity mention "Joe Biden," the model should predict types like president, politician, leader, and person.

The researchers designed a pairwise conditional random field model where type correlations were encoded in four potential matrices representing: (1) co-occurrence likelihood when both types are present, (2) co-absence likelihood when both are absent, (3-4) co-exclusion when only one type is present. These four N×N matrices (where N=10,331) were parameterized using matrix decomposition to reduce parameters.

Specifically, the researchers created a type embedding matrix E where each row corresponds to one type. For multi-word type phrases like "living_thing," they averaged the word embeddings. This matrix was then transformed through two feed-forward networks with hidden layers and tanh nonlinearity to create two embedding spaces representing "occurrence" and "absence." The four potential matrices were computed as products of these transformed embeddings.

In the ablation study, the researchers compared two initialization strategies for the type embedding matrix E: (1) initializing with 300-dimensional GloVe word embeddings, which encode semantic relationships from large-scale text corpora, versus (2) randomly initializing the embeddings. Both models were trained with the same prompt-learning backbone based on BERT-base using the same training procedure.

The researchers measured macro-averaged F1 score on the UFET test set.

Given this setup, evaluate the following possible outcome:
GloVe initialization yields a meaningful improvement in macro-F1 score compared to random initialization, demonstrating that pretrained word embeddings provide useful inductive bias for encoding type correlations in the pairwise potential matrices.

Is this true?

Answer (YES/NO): YES